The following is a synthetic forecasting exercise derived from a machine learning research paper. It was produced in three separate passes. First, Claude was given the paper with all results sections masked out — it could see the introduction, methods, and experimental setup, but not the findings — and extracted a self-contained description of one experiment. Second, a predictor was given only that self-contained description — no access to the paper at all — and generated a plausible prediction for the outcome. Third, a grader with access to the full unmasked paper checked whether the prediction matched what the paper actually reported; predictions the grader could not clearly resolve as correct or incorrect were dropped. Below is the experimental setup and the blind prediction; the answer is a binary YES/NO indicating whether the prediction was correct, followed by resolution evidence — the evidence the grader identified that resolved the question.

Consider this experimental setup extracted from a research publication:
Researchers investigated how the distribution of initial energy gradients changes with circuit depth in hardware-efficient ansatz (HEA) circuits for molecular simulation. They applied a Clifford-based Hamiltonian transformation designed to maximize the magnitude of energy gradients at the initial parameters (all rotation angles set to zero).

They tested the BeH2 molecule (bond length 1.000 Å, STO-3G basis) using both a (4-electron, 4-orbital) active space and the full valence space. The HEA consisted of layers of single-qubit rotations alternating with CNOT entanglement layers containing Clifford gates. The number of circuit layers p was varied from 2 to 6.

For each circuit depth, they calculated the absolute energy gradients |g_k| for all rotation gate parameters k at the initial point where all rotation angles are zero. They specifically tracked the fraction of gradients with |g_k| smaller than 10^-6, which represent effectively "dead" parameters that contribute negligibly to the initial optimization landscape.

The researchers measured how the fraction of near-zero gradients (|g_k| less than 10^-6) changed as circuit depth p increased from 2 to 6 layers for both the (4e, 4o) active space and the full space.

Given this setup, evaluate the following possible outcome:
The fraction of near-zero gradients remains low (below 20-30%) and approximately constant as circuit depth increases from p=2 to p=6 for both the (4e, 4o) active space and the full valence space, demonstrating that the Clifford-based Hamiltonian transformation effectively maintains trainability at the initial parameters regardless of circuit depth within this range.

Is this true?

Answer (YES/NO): NO